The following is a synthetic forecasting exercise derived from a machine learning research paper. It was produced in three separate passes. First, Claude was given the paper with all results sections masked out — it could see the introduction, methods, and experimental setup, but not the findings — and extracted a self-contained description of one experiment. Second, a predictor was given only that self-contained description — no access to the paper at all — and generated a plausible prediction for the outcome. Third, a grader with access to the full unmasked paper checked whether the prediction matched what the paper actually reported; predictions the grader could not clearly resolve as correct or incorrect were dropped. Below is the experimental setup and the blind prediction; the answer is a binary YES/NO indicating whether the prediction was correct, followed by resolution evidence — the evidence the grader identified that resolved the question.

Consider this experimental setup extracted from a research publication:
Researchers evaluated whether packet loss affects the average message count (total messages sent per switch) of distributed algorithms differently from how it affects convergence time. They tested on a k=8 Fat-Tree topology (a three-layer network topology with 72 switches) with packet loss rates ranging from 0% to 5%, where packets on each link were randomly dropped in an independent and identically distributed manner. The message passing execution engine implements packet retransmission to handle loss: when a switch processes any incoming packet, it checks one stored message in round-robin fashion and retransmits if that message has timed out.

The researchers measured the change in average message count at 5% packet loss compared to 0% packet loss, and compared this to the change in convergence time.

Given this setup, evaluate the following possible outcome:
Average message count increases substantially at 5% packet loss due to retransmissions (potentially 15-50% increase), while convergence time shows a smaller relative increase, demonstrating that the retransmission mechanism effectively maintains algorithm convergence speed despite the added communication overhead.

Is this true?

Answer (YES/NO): NO